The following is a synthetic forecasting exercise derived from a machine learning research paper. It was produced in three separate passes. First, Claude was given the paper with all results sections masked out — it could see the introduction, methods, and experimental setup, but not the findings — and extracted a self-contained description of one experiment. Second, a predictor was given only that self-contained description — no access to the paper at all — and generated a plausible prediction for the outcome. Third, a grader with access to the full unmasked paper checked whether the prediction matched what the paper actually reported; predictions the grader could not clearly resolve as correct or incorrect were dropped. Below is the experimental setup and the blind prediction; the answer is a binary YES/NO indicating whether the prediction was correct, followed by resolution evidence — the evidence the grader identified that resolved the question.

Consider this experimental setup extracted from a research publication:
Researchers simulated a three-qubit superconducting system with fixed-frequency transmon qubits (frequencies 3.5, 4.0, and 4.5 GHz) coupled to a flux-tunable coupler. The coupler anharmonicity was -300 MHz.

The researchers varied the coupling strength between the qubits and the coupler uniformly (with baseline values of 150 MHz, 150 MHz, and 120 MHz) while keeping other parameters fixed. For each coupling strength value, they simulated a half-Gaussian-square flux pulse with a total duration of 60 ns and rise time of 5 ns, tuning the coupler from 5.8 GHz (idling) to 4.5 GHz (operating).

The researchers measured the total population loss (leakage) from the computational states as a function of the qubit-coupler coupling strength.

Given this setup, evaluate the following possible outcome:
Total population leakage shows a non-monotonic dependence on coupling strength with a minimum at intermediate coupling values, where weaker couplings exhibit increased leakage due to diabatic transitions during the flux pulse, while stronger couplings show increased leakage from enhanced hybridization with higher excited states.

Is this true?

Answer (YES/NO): YES